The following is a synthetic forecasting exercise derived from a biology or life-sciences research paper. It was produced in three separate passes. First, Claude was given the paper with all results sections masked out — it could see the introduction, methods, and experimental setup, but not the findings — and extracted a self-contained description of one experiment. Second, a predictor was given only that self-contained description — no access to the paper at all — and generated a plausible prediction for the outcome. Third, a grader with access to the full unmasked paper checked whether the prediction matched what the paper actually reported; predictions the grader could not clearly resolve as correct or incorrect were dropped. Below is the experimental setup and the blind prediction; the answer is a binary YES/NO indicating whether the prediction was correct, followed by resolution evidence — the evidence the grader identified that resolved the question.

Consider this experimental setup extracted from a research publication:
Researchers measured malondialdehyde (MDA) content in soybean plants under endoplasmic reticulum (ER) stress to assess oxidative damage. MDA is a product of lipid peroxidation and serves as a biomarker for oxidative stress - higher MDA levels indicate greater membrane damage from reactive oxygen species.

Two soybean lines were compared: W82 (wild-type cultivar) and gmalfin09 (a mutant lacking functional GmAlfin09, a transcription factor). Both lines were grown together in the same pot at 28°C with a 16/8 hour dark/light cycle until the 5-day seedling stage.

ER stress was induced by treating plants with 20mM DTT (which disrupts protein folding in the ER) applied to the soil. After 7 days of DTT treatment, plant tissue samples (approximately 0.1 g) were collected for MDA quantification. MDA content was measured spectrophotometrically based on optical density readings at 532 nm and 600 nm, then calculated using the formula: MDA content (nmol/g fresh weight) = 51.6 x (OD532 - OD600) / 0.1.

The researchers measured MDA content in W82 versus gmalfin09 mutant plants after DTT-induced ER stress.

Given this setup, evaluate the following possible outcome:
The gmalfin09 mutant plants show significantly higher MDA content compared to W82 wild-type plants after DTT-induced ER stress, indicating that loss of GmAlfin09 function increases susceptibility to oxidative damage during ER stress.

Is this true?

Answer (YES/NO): YES